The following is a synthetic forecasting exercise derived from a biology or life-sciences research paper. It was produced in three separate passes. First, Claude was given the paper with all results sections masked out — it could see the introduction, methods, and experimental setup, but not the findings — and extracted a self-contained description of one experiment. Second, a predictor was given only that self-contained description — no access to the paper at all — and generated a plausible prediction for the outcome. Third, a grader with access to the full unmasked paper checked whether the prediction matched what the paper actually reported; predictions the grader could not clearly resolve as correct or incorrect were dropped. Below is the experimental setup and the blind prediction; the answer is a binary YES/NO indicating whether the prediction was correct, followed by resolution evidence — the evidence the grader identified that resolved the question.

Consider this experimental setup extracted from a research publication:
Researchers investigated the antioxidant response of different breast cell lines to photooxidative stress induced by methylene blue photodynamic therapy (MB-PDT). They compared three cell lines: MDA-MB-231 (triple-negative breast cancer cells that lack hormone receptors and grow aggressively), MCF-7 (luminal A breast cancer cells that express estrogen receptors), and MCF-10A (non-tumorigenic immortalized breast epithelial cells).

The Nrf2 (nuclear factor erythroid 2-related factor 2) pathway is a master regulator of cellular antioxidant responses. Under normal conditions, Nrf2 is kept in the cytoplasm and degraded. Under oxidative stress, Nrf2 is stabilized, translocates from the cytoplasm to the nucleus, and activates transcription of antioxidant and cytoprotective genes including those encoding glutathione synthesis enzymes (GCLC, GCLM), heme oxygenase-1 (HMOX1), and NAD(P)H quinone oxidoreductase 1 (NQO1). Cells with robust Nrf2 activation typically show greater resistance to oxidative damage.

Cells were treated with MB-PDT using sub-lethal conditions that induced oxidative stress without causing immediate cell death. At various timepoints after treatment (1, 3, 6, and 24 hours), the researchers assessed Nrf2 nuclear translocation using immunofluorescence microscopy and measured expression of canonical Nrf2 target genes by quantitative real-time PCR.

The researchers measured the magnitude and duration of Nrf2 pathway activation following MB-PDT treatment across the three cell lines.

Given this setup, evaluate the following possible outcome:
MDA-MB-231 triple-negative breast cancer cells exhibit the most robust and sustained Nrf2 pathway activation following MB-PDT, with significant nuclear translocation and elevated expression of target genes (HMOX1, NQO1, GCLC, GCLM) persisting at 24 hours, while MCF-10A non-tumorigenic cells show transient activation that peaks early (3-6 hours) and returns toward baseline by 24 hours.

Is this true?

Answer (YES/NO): NO